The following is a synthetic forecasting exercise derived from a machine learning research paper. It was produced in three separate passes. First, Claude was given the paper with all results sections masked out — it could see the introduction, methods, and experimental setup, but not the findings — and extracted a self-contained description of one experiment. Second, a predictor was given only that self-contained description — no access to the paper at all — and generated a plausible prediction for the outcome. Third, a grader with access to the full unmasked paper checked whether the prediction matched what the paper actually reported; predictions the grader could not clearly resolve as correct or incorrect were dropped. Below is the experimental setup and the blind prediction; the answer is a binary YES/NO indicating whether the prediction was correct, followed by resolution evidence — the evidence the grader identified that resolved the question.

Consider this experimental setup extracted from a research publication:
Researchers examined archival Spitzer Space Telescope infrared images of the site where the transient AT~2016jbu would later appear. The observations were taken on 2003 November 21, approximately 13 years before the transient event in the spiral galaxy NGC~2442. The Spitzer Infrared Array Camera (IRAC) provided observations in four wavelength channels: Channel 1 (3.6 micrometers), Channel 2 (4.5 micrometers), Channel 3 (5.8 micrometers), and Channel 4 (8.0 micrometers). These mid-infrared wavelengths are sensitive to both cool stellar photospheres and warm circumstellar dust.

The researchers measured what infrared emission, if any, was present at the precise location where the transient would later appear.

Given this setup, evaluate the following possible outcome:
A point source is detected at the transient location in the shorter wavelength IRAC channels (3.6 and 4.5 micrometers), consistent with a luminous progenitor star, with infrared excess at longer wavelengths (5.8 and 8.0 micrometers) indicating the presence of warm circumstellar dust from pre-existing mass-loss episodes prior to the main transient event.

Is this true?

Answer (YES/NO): NO